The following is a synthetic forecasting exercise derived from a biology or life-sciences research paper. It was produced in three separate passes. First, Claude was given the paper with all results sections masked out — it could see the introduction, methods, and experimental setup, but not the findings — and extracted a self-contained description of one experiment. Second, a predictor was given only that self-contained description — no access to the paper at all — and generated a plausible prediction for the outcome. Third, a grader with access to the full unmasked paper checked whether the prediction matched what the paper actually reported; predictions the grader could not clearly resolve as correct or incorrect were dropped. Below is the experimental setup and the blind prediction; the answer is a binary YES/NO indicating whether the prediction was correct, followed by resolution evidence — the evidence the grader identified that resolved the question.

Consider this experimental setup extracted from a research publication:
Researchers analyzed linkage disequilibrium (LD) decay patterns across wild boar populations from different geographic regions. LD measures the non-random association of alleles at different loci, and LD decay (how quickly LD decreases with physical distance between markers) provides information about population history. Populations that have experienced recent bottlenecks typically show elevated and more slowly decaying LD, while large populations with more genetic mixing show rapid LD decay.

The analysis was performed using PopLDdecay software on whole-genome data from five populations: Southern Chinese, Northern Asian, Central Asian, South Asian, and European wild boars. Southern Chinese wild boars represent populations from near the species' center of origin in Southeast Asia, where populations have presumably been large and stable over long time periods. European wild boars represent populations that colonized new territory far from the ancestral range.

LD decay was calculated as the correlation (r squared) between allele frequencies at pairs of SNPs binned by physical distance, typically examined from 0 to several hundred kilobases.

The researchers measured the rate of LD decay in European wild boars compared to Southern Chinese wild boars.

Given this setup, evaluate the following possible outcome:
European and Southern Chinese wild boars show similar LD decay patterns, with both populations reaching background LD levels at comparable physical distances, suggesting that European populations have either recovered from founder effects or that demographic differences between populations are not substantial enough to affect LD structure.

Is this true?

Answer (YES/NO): NO